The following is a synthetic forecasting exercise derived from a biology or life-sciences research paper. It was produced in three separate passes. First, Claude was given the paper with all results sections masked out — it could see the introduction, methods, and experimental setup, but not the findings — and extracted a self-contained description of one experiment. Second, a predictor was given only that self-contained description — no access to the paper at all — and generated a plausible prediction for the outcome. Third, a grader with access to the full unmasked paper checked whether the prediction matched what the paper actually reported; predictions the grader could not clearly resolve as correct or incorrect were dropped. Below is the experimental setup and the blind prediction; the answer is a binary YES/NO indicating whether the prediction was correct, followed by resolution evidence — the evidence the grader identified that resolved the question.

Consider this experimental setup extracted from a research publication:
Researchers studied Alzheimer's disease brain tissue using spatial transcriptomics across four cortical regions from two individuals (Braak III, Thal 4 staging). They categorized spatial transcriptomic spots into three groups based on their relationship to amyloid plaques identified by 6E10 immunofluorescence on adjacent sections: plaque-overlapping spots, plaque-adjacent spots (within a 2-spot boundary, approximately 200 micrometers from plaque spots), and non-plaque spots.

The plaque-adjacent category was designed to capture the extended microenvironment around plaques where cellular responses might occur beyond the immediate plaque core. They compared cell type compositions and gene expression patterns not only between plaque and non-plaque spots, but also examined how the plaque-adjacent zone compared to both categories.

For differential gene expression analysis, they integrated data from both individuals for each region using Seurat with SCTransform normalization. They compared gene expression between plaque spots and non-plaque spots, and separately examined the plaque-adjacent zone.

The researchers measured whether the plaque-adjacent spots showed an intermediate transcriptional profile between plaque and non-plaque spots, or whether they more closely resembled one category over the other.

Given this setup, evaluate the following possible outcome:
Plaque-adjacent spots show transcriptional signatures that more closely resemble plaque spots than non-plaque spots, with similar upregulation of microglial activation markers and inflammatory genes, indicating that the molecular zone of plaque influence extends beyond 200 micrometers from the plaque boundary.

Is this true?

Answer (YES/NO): NO